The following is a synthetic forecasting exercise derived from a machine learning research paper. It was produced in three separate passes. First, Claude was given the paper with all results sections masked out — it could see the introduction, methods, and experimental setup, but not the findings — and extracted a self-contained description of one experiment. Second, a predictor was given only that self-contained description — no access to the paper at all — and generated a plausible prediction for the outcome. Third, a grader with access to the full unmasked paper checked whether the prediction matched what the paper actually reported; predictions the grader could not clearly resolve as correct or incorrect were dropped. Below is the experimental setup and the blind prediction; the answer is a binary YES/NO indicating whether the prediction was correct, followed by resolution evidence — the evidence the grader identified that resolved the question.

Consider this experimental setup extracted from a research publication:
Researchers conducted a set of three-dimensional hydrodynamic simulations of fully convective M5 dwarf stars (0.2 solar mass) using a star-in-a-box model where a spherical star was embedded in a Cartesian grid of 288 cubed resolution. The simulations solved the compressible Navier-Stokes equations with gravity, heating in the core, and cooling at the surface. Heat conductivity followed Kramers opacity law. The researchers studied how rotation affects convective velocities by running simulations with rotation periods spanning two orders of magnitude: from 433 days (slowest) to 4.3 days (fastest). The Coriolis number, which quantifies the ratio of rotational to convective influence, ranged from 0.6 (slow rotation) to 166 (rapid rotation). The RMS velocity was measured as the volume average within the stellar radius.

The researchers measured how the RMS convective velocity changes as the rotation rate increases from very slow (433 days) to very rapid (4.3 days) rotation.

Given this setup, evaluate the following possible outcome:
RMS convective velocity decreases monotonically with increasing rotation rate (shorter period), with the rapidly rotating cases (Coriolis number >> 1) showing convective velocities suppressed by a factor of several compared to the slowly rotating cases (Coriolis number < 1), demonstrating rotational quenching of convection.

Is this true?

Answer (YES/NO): YES